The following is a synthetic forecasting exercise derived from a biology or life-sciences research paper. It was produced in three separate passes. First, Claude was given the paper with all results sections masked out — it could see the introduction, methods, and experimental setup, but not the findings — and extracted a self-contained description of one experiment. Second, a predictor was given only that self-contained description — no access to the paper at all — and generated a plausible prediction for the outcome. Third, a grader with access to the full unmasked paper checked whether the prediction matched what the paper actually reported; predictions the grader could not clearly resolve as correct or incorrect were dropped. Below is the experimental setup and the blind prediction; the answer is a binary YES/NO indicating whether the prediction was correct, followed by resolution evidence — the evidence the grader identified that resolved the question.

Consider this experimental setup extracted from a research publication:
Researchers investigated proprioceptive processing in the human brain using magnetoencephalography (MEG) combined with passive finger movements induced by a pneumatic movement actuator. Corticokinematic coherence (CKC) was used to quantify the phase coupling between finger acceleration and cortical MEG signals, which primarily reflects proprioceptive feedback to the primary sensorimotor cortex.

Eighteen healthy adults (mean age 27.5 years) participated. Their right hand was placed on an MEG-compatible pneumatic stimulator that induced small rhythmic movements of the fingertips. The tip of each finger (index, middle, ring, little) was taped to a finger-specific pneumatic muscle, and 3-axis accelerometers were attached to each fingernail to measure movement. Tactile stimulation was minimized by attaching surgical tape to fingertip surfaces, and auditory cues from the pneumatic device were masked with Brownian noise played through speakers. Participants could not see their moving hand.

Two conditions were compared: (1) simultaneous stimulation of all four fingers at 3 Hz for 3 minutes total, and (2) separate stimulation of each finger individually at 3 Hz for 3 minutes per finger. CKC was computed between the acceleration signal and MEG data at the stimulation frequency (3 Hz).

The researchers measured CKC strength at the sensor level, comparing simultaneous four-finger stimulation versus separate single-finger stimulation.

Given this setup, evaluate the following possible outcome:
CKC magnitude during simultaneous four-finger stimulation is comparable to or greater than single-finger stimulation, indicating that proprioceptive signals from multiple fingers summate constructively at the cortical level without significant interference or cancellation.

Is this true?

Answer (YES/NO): YES